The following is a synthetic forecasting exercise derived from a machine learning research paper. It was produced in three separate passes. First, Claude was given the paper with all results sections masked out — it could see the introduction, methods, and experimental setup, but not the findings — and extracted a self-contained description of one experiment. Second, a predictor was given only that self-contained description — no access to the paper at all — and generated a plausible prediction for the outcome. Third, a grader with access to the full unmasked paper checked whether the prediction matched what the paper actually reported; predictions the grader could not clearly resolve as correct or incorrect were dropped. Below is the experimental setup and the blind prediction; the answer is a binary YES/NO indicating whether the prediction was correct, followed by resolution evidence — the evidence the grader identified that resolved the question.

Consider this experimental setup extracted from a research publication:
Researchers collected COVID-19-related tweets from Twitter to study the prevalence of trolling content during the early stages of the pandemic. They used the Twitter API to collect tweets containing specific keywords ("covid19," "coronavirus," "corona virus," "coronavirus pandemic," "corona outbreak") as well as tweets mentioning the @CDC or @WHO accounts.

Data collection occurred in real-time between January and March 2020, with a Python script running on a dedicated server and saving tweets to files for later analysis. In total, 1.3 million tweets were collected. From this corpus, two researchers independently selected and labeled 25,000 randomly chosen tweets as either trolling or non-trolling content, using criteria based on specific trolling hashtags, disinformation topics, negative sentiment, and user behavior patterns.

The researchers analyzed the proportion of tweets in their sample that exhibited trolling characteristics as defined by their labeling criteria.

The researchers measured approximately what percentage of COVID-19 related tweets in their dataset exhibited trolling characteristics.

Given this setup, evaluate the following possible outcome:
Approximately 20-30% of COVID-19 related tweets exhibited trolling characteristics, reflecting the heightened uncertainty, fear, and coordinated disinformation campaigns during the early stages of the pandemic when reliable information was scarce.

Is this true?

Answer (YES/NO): NO